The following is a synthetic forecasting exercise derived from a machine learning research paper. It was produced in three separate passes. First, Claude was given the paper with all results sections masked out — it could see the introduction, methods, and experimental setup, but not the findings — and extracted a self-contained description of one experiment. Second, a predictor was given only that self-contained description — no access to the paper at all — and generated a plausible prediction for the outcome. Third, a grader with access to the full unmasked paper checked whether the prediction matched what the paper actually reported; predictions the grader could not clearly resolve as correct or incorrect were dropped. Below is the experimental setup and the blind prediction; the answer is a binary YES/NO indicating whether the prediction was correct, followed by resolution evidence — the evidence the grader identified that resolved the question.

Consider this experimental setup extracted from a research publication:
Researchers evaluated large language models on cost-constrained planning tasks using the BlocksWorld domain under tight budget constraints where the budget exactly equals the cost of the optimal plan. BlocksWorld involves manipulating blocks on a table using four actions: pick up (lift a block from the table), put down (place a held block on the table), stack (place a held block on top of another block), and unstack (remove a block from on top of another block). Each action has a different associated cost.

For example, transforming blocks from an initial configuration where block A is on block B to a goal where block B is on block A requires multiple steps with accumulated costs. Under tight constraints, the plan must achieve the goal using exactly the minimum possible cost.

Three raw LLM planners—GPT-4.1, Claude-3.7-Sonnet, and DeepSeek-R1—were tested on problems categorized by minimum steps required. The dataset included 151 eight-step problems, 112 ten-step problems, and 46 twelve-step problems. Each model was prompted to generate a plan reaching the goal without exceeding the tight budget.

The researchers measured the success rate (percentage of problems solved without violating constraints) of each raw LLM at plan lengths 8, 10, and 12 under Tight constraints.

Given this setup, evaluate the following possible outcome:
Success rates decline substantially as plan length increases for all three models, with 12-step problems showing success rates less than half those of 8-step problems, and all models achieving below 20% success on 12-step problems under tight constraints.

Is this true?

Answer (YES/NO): NO